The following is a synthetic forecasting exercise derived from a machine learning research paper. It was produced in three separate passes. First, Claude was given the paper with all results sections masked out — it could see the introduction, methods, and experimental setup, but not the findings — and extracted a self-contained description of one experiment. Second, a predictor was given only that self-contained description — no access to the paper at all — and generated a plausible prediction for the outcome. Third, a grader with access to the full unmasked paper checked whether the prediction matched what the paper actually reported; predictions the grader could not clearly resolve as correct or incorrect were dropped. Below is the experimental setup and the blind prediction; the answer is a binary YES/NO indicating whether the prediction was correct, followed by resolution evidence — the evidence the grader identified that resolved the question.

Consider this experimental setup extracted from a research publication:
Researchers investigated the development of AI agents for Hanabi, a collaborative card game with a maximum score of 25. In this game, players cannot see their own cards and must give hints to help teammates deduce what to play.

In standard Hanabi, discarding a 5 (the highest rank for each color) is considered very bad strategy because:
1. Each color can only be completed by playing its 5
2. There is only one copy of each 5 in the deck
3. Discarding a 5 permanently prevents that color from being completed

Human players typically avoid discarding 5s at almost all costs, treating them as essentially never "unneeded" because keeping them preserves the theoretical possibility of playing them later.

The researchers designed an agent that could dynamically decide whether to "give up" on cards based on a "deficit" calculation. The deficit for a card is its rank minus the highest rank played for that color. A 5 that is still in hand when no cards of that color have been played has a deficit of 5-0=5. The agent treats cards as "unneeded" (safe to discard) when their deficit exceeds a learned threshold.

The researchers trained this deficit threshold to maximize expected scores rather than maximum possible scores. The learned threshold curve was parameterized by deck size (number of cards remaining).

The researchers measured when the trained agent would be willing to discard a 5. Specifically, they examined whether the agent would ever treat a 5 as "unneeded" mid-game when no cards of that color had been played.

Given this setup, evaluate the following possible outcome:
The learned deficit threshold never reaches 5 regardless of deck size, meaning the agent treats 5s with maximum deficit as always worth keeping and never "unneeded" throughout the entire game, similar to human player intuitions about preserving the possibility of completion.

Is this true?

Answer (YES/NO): NO